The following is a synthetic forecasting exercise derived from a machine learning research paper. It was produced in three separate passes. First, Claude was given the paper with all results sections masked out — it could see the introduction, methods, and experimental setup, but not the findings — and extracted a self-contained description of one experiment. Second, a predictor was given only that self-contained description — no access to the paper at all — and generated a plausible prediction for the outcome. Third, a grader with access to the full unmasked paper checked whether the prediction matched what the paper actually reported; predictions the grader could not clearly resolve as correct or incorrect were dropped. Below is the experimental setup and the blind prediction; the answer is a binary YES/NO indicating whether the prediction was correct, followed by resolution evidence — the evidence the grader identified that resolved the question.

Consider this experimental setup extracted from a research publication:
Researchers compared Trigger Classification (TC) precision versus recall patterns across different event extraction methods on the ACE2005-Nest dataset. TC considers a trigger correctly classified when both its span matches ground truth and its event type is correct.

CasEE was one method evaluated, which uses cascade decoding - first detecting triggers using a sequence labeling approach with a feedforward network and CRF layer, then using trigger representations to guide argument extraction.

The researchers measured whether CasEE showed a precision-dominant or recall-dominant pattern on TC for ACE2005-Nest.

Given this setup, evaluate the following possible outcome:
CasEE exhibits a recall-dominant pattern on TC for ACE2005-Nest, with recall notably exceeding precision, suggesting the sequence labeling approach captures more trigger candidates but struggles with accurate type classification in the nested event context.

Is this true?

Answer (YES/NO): YES